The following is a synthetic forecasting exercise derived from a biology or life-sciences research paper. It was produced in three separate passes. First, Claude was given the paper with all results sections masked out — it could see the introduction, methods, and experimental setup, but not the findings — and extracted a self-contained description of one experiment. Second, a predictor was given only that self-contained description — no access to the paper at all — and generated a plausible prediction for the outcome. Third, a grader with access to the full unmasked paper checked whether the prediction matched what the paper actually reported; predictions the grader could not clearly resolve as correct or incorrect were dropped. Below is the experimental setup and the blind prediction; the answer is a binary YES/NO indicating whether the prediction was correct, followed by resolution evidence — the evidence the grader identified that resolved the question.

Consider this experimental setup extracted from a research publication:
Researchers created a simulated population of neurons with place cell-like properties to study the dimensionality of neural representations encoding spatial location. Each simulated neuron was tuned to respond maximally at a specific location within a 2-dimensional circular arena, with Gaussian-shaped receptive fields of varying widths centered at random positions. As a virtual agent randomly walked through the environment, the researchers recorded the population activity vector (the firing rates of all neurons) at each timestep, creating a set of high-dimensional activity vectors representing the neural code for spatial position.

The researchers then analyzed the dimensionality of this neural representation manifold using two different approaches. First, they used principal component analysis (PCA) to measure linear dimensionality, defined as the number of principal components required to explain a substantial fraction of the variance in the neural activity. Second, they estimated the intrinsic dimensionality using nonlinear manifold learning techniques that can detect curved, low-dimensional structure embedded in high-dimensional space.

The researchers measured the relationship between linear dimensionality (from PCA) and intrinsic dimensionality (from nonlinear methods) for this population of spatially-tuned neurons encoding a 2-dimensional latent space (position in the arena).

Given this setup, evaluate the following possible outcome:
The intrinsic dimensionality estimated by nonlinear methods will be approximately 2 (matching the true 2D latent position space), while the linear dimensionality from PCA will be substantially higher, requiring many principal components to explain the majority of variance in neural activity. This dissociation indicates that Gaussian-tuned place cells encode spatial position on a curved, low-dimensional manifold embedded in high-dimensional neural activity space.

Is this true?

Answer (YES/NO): YES